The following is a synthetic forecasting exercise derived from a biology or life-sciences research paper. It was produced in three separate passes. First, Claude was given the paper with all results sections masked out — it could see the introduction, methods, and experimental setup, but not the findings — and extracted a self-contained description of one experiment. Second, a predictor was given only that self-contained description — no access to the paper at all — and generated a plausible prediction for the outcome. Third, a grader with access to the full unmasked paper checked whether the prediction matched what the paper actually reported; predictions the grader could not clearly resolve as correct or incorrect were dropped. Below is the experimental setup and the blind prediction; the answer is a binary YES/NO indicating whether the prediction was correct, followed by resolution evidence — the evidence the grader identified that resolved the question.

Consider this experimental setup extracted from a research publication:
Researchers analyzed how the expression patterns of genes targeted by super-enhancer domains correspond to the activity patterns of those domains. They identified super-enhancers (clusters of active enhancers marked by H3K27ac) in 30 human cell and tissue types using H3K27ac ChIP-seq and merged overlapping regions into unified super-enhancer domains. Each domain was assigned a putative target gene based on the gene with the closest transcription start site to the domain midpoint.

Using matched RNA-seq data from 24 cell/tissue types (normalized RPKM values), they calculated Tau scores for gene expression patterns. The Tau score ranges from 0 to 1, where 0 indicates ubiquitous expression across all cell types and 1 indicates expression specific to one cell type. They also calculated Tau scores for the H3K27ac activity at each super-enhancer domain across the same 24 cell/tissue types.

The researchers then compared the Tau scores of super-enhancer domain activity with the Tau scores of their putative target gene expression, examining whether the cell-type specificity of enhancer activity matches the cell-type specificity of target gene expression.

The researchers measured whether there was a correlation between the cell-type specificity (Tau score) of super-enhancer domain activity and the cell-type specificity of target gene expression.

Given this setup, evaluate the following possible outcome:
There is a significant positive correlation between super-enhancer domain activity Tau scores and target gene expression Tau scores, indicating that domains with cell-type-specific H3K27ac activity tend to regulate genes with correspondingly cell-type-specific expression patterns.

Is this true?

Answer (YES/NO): YES